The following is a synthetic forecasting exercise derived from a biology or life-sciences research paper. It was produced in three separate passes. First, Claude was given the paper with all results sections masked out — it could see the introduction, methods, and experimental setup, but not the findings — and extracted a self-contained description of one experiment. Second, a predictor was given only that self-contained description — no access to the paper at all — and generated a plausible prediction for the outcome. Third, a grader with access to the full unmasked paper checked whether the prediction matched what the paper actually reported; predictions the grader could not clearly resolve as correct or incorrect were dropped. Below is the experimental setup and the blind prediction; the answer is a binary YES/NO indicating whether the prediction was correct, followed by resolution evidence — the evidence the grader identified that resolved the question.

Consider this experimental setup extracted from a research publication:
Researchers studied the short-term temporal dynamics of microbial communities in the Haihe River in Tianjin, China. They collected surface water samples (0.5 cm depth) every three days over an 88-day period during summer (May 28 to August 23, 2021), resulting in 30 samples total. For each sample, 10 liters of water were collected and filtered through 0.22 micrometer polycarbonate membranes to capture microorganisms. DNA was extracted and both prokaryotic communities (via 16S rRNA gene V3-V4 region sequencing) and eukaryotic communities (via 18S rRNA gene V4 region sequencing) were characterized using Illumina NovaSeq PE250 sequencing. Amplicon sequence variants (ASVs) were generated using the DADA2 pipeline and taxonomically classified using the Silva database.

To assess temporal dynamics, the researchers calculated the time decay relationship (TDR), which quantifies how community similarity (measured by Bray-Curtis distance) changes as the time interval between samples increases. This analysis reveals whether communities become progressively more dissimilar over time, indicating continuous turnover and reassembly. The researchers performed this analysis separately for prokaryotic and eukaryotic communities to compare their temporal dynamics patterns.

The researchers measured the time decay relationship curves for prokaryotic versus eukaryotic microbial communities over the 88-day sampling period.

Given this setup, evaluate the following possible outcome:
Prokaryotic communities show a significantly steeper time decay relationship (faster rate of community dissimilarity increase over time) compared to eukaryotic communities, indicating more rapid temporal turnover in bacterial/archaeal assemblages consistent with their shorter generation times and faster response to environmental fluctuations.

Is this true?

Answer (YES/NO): YES